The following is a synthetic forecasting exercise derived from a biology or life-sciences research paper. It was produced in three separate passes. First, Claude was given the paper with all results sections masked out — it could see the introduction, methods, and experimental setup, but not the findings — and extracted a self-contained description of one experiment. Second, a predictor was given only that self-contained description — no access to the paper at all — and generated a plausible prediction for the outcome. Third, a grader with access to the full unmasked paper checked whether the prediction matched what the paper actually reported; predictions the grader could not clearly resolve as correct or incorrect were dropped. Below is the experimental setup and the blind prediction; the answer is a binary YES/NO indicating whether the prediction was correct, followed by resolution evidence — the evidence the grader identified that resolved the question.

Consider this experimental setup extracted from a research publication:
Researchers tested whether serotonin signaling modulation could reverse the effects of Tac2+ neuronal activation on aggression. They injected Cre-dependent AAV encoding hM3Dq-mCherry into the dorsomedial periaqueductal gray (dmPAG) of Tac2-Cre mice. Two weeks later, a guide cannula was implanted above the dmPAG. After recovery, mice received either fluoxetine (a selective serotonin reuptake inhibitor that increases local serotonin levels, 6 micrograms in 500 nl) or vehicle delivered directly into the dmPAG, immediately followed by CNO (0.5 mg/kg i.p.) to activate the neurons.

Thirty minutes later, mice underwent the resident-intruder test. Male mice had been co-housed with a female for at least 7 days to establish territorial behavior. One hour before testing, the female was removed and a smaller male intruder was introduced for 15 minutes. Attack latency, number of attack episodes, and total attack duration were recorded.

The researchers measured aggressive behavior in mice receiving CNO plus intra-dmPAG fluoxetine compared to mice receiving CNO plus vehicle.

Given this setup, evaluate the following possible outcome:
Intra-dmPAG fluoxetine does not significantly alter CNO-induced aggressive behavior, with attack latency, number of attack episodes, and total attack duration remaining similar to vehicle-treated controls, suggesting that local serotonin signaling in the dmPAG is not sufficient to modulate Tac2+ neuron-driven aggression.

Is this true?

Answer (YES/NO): NO